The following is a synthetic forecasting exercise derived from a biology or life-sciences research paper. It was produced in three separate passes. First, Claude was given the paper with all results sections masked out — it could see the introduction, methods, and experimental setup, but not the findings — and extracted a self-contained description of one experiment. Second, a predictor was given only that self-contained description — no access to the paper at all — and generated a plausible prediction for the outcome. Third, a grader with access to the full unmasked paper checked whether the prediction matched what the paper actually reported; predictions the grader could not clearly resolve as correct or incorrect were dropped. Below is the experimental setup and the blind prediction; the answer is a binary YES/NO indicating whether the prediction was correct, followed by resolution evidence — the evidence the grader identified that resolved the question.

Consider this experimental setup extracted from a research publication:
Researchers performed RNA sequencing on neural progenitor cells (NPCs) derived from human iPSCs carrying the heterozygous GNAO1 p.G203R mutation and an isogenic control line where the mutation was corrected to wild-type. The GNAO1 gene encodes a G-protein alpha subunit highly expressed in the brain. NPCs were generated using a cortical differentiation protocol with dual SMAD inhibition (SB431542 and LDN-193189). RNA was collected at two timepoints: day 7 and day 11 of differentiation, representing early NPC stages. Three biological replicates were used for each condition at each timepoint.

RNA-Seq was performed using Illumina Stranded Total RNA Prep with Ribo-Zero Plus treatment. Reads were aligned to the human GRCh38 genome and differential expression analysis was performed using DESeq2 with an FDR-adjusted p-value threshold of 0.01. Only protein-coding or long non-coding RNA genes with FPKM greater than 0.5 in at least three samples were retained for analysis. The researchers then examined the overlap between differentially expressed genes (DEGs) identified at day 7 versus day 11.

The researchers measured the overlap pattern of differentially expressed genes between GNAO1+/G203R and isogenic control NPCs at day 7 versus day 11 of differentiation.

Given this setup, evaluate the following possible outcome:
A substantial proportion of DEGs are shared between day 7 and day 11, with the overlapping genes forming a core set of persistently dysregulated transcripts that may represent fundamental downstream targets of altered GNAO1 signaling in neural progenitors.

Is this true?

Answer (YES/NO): YES